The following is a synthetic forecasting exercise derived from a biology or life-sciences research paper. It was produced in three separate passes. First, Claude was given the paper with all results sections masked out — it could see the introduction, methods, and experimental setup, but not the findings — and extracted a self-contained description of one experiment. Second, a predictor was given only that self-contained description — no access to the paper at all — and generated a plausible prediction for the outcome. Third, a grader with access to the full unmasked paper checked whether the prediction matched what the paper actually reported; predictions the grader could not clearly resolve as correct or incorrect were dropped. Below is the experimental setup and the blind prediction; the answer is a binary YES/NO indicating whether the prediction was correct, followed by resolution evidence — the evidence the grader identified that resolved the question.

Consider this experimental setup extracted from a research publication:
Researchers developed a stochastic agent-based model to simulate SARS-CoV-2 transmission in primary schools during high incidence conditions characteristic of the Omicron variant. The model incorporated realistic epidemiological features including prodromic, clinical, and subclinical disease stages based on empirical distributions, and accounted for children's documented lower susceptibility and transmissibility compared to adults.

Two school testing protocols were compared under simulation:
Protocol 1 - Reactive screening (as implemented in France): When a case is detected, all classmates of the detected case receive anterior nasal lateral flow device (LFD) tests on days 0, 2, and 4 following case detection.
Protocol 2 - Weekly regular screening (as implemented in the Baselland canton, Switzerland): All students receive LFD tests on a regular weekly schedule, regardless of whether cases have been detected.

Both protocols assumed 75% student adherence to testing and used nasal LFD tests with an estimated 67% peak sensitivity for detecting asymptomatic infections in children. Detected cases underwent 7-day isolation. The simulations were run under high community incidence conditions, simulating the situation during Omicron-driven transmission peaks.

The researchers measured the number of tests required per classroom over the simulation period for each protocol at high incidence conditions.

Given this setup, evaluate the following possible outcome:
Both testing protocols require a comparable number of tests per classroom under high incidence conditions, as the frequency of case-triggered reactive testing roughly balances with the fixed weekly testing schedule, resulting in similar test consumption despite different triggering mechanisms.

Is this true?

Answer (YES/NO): YES